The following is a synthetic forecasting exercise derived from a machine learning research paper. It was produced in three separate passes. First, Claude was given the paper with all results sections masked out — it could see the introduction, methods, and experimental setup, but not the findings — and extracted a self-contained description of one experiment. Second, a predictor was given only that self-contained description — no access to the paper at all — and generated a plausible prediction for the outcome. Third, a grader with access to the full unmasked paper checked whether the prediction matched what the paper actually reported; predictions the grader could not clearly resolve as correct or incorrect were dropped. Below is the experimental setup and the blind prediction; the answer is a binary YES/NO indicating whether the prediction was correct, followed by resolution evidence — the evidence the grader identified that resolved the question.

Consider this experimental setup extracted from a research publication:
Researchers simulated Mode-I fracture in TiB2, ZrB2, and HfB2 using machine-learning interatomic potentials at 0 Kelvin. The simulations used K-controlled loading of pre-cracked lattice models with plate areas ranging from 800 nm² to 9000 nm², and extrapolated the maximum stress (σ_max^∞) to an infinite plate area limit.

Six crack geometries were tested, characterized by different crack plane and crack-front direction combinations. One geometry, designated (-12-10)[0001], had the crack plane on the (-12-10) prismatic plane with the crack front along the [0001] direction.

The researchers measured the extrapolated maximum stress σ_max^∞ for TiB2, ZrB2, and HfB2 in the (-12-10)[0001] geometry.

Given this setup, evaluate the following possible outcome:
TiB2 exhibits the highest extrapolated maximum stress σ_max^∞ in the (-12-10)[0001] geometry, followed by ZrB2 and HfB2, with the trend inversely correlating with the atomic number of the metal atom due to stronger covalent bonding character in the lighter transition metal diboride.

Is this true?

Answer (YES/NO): YES